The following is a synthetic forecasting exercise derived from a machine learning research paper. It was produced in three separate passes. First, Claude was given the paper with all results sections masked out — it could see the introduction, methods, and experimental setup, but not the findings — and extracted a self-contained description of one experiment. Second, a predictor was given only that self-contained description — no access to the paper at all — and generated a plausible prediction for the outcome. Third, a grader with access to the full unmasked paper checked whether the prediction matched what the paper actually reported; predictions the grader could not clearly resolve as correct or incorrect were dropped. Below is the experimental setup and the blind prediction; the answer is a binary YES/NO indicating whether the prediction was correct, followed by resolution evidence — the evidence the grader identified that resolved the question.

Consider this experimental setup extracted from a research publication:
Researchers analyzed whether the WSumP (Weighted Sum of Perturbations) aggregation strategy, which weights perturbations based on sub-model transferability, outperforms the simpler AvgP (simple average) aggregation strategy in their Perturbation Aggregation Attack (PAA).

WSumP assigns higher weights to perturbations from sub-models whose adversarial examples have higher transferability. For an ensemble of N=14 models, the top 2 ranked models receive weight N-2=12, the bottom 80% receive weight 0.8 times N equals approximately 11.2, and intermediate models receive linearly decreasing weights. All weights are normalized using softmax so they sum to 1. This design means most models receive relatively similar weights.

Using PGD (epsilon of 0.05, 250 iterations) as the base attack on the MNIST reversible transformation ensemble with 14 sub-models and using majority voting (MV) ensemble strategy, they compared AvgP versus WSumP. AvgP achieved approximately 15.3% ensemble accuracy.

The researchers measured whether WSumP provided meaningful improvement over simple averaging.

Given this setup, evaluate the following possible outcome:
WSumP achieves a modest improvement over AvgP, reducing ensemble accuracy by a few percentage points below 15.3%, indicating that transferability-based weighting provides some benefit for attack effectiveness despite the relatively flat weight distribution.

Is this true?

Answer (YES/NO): NO